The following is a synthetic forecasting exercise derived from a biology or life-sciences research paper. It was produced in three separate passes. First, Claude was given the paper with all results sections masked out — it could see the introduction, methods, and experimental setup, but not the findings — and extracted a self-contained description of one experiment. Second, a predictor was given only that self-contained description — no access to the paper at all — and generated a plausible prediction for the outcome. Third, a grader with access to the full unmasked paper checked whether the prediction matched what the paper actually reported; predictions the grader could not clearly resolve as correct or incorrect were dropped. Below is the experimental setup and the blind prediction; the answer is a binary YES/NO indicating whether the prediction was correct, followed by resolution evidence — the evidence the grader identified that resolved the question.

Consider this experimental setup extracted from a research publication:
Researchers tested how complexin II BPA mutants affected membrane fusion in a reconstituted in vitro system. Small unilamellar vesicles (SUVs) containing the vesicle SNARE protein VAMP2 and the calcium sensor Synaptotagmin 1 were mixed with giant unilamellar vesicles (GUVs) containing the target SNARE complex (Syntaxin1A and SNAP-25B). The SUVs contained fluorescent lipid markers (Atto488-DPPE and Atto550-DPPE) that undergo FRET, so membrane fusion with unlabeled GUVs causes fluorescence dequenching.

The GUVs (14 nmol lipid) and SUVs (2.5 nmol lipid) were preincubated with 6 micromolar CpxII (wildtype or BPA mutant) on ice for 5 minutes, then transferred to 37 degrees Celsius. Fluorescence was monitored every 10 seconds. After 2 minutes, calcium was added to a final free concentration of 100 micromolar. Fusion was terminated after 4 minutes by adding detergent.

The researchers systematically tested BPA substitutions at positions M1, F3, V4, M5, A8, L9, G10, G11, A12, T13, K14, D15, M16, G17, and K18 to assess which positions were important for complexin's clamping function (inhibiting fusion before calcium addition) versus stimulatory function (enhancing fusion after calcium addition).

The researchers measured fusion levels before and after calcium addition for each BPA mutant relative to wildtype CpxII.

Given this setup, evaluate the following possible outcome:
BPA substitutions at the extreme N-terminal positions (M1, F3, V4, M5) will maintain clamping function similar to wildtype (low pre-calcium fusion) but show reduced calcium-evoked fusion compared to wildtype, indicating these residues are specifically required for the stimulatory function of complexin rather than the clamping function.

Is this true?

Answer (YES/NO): NO